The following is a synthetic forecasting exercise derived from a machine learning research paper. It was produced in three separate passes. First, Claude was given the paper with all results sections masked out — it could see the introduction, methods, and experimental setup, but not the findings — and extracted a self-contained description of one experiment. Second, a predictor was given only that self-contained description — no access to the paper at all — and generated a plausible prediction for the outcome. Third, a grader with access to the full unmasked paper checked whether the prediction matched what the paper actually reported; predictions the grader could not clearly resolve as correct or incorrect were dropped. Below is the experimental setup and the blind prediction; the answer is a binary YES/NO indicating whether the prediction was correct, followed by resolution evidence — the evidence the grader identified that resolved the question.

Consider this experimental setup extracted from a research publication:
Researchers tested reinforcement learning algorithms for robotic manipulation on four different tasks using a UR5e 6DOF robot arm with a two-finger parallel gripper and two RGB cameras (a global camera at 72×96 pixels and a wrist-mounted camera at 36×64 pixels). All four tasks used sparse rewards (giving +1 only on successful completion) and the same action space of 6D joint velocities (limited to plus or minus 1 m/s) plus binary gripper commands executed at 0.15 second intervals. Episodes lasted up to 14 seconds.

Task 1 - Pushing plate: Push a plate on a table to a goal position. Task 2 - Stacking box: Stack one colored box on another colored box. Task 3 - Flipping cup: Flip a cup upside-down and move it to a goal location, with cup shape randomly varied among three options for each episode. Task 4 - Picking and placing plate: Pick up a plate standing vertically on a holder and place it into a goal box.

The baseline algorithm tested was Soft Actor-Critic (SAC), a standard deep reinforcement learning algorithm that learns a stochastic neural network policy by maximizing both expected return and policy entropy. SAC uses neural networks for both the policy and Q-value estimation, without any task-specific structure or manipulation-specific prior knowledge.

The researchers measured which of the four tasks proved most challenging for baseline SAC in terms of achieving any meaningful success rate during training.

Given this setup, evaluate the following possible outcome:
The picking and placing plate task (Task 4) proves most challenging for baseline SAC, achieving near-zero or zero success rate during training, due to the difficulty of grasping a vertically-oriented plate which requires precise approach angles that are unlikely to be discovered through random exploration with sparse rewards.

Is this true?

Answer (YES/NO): NO